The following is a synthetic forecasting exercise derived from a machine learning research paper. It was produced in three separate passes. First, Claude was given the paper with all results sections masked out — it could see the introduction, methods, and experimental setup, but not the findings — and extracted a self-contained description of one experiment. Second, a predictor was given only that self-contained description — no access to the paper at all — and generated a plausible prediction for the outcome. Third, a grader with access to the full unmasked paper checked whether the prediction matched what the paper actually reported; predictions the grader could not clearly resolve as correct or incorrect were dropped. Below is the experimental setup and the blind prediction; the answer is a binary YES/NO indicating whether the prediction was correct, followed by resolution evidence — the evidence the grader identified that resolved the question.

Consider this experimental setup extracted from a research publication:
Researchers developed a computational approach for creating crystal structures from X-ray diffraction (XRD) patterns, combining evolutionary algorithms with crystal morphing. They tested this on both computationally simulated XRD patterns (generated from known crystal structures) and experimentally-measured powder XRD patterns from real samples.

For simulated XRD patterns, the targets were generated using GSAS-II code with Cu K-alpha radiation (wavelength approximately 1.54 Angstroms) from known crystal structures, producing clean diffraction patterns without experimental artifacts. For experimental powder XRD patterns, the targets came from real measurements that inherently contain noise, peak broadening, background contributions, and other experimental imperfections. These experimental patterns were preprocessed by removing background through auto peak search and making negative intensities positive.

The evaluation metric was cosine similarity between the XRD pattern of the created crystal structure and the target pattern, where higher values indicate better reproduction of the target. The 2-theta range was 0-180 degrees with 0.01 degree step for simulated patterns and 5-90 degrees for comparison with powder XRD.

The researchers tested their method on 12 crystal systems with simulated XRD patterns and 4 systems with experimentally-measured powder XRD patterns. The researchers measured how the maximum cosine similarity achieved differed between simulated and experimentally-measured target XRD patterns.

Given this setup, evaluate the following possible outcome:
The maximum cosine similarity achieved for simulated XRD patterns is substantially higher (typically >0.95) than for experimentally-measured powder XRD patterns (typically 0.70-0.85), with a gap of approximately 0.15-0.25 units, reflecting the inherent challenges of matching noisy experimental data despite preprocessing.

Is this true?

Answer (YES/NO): NO